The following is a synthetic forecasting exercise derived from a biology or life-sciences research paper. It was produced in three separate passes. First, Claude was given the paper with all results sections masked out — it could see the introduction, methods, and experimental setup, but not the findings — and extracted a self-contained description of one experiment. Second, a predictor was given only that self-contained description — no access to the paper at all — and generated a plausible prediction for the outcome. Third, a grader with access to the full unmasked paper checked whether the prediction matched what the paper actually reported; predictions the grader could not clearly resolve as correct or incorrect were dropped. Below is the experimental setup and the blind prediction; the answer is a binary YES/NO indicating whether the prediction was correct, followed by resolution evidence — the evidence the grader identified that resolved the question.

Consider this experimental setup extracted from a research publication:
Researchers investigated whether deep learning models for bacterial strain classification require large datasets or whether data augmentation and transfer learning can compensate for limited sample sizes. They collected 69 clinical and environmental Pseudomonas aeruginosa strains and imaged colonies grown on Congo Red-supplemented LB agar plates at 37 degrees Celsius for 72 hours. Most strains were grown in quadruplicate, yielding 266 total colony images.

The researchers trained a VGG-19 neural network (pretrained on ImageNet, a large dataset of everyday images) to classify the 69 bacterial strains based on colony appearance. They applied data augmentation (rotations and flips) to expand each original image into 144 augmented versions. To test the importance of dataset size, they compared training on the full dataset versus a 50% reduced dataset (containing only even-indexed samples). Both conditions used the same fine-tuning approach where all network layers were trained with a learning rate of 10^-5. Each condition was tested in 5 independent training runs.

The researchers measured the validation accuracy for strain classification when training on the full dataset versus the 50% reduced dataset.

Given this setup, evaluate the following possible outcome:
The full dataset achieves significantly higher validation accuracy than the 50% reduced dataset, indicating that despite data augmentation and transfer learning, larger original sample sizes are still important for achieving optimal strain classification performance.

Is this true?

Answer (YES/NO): NO